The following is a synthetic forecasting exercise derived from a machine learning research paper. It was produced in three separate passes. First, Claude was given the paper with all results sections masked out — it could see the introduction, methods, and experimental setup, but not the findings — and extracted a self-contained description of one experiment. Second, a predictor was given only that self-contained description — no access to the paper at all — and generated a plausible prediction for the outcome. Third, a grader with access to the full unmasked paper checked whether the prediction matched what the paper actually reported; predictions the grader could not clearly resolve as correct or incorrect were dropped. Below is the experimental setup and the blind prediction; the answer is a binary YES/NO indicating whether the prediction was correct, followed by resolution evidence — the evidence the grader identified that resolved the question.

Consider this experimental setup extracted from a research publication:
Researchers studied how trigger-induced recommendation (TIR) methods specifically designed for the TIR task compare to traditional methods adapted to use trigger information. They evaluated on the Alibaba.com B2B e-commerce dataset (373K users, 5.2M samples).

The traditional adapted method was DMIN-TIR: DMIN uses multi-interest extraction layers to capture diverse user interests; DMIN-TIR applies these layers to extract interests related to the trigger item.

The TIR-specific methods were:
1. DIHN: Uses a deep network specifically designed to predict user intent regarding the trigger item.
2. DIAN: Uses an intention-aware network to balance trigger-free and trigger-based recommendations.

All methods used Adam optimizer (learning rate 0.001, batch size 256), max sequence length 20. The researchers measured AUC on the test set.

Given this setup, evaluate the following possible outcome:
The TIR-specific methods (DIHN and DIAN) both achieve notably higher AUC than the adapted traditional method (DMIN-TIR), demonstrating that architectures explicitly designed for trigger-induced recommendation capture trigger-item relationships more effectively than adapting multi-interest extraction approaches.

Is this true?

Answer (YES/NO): NO